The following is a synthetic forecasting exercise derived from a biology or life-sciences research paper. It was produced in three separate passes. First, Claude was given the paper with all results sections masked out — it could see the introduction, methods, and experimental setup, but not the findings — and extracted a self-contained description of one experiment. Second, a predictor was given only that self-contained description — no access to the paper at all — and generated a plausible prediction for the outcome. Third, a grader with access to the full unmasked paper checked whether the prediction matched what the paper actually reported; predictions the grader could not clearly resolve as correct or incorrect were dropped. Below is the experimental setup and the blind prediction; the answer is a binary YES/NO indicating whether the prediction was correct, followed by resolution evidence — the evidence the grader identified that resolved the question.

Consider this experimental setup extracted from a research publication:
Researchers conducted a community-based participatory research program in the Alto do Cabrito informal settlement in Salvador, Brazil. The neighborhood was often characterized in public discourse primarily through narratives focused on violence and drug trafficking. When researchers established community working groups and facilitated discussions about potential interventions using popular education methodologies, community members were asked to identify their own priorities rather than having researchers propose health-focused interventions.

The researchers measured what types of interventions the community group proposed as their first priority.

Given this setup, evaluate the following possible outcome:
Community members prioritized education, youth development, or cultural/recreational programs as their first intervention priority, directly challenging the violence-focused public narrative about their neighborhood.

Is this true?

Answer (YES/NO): YES